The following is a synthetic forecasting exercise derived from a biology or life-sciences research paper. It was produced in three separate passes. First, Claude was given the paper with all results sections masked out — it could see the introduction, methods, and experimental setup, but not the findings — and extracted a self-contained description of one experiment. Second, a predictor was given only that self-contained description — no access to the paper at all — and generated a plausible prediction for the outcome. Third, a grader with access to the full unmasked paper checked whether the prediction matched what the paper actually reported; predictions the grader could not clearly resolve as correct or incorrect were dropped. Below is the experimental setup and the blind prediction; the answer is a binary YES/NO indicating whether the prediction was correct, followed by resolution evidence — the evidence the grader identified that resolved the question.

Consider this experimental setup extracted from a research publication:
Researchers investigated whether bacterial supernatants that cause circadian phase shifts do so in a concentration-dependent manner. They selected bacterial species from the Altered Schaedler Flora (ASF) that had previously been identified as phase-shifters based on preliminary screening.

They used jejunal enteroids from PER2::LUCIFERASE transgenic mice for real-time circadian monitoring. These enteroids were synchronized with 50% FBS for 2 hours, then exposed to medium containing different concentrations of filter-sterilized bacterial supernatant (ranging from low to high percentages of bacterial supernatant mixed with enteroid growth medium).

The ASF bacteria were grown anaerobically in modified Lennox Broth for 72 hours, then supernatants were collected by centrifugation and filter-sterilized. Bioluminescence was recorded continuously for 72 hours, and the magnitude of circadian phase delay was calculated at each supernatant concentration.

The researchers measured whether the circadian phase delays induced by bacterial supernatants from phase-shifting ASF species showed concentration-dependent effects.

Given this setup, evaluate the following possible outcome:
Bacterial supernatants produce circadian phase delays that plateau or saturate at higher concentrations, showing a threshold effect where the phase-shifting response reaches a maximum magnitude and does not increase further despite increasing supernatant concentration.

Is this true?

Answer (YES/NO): NO